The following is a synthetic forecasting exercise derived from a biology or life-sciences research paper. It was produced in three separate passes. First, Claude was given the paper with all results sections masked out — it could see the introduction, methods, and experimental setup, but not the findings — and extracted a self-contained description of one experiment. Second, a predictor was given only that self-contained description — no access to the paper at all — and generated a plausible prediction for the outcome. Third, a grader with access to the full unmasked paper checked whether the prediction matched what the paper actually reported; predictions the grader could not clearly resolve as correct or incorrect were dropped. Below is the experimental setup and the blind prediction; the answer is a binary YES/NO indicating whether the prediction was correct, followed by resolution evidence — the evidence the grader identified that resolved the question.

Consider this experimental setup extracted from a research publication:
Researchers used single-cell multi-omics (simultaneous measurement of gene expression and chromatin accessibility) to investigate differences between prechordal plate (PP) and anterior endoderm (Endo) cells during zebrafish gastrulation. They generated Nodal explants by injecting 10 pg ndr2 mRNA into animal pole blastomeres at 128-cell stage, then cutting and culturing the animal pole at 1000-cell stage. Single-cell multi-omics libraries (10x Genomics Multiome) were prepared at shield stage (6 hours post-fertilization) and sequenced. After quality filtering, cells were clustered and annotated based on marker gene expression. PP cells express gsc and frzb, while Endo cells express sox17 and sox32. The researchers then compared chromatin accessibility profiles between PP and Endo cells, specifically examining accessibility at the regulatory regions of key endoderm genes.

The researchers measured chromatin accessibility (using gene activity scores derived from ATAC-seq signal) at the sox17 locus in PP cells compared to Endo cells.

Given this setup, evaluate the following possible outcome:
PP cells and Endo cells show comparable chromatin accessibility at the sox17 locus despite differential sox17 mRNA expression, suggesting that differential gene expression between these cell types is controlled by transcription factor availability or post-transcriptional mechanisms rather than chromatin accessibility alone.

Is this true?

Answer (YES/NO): NO